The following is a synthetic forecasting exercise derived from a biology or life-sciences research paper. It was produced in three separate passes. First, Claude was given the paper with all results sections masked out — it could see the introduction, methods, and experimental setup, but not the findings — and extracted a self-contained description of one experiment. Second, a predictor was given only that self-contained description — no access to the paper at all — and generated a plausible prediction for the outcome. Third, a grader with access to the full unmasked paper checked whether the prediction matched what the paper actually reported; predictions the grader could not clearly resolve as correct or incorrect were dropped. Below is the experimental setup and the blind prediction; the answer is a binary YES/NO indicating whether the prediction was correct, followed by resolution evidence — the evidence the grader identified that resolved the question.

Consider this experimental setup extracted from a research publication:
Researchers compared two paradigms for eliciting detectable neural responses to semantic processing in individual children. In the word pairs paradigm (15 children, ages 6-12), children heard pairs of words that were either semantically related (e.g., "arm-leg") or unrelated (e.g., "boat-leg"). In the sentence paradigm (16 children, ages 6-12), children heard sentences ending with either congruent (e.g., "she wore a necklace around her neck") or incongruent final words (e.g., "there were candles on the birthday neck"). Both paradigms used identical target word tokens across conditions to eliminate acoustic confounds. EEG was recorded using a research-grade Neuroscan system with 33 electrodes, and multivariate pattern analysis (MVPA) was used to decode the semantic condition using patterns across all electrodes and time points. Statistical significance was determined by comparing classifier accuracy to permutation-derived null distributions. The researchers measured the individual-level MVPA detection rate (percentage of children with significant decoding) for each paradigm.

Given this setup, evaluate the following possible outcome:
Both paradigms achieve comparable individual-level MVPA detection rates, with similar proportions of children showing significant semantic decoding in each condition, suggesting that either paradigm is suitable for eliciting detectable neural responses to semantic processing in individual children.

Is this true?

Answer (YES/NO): NO